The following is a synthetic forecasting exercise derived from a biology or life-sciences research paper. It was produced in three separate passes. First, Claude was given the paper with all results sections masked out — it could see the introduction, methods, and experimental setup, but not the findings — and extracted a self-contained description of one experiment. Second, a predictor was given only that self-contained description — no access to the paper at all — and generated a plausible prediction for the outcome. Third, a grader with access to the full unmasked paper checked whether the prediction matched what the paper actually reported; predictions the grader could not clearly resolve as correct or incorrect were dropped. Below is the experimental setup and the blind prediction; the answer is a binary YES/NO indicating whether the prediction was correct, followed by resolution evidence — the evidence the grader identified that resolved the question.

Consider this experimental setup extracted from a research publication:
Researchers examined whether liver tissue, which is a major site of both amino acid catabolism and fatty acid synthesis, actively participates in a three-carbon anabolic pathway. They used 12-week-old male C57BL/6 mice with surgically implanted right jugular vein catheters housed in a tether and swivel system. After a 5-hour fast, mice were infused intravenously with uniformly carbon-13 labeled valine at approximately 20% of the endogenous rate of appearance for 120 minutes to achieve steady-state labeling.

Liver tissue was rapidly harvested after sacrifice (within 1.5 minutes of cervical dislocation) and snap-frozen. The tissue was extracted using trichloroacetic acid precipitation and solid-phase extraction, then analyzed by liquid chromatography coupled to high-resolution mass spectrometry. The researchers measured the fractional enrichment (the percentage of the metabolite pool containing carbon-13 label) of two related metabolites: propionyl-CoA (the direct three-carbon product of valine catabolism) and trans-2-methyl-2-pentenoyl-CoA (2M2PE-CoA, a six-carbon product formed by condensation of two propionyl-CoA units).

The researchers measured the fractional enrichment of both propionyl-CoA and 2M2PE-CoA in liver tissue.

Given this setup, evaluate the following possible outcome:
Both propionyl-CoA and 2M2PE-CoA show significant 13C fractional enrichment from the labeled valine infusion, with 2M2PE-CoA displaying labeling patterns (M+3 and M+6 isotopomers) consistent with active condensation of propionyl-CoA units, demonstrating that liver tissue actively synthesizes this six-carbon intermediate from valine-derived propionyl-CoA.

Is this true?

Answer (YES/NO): NO